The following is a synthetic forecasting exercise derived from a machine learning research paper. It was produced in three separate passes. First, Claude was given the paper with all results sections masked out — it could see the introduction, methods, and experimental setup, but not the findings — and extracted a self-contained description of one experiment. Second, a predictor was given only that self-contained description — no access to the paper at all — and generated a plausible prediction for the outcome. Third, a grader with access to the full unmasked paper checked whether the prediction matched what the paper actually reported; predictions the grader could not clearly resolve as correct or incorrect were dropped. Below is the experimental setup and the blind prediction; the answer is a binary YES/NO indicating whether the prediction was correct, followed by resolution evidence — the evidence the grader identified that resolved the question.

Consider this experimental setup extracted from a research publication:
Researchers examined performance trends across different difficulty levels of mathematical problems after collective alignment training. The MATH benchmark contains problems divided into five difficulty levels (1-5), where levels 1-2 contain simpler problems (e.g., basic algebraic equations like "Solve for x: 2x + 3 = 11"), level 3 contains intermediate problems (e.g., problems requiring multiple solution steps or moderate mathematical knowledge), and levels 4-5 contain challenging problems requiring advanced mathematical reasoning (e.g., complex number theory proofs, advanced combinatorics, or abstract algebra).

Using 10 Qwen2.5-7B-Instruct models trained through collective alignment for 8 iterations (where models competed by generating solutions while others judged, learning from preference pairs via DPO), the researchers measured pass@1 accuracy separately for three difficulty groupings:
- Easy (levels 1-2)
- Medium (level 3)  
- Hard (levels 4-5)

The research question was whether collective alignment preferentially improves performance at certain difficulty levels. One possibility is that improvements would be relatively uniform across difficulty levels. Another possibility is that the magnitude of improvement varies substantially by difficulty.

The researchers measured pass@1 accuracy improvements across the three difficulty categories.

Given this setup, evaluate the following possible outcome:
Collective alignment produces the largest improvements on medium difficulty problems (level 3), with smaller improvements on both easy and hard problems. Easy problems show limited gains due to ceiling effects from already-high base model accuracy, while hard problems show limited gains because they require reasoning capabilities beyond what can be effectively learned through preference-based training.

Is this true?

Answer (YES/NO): NO